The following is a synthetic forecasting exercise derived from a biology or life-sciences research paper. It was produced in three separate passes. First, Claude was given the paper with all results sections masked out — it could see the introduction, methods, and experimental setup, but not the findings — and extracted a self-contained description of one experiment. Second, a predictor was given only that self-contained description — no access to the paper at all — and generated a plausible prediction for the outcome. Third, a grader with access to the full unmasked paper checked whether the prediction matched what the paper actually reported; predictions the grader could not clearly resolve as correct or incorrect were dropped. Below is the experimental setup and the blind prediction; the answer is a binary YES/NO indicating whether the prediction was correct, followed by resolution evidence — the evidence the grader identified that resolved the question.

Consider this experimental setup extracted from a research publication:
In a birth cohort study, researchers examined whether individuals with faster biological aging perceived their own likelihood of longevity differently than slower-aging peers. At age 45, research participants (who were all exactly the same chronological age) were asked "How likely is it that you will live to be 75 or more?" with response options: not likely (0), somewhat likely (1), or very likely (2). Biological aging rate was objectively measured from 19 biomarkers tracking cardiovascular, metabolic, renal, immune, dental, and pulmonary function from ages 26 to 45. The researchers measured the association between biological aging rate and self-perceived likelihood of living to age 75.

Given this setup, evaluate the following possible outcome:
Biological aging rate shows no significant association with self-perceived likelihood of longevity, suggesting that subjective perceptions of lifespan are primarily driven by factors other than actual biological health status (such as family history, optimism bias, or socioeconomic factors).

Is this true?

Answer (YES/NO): NO